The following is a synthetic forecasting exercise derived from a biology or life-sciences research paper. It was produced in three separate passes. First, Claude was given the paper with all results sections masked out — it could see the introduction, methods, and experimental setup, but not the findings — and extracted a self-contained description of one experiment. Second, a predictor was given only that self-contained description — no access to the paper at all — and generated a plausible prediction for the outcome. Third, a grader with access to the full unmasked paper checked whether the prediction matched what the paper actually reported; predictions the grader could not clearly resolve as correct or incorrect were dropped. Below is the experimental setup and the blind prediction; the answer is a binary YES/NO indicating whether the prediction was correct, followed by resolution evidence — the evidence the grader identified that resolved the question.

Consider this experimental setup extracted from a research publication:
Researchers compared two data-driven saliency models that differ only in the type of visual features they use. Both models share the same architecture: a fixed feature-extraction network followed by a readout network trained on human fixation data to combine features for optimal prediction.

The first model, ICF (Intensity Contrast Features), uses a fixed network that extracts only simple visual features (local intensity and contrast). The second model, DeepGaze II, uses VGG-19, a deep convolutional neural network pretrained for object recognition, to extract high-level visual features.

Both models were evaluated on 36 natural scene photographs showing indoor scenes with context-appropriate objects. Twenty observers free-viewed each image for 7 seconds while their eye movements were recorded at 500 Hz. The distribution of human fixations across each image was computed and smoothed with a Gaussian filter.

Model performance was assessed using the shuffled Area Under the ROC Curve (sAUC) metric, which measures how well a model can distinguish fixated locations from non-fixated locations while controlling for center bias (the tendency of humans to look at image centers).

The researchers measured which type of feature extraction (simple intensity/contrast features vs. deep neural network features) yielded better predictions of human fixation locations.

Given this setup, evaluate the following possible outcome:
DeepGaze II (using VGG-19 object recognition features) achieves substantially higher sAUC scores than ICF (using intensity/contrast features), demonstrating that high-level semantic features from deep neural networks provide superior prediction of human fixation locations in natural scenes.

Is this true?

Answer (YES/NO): YES